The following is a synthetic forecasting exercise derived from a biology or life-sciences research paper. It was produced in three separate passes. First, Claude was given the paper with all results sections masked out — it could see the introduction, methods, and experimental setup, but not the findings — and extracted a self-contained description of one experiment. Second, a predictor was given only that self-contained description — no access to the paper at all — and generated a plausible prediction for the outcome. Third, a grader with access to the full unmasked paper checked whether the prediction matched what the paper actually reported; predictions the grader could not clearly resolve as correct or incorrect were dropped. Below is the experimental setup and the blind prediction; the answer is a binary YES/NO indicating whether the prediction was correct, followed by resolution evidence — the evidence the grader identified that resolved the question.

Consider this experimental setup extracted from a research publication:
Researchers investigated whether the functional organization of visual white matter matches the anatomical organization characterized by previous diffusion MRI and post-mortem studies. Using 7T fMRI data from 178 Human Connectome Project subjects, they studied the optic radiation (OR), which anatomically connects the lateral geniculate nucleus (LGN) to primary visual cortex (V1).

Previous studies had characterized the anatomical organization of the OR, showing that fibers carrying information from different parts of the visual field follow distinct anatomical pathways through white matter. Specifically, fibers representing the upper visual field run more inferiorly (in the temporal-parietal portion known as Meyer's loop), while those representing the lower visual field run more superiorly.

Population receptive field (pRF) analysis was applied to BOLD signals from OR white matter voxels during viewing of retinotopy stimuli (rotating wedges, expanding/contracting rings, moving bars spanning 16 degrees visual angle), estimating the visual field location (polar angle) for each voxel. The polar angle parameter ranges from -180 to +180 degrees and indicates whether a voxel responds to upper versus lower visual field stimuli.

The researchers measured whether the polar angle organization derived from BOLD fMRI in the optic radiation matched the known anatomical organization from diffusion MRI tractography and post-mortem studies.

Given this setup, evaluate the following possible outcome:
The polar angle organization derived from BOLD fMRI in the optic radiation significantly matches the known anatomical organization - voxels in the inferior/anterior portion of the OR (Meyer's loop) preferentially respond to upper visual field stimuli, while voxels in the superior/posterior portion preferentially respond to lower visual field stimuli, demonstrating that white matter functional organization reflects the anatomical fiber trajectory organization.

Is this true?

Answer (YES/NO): YES